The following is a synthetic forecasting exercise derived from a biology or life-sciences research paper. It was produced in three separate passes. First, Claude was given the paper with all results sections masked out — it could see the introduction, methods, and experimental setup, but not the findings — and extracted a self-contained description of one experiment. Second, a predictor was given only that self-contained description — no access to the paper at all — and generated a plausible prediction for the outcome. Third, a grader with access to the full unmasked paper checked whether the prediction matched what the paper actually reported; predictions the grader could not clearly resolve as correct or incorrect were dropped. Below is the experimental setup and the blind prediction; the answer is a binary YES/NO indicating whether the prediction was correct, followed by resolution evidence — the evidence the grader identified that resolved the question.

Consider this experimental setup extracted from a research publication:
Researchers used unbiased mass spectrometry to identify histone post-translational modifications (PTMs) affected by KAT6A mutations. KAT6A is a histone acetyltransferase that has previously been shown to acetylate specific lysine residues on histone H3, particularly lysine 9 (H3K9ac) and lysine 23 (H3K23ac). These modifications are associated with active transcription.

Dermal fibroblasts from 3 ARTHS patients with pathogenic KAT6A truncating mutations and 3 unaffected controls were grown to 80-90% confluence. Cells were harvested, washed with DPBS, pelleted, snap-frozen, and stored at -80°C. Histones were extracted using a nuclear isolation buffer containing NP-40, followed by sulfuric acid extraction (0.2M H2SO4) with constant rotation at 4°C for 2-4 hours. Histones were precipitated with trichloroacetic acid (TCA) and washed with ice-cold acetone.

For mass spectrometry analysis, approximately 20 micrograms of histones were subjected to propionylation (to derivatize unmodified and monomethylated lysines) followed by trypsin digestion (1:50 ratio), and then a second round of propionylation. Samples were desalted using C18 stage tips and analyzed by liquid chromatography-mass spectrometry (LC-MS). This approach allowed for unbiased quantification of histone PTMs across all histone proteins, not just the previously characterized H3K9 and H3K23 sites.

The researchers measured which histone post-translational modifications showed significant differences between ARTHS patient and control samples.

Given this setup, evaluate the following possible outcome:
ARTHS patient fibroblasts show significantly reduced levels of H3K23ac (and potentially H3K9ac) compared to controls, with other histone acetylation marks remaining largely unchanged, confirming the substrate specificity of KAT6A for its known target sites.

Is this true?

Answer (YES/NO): NO